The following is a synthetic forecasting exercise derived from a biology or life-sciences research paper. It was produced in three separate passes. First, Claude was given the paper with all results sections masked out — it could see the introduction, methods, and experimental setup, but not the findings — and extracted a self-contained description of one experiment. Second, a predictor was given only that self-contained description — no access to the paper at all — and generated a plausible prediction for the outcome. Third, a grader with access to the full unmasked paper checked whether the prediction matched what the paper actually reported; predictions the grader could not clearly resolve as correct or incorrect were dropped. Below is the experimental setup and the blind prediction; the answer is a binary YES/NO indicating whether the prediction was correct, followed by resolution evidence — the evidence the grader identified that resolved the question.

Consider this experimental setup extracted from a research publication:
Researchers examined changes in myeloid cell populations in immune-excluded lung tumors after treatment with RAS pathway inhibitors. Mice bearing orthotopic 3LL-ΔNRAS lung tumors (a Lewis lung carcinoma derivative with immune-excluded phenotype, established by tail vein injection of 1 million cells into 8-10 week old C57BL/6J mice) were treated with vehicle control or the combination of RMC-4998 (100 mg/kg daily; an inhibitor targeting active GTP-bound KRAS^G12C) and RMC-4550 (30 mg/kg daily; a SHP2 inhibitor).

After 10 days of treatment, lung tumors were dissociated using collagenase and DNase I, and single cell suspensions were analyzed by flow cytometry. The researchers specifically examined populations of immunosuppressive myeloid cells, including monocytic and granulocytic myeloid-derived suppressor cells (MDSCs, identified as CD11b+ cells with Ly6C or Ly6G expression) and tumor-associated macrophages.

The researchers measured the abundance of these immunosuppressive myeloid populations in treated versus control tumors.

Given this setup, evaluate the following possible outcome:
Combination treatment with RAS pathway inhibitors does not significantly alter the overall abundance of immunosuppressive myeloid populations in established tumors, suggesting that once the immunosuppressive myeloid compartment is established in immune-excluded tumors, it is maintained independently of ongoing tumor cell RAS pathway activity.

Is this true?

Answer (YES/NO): NO